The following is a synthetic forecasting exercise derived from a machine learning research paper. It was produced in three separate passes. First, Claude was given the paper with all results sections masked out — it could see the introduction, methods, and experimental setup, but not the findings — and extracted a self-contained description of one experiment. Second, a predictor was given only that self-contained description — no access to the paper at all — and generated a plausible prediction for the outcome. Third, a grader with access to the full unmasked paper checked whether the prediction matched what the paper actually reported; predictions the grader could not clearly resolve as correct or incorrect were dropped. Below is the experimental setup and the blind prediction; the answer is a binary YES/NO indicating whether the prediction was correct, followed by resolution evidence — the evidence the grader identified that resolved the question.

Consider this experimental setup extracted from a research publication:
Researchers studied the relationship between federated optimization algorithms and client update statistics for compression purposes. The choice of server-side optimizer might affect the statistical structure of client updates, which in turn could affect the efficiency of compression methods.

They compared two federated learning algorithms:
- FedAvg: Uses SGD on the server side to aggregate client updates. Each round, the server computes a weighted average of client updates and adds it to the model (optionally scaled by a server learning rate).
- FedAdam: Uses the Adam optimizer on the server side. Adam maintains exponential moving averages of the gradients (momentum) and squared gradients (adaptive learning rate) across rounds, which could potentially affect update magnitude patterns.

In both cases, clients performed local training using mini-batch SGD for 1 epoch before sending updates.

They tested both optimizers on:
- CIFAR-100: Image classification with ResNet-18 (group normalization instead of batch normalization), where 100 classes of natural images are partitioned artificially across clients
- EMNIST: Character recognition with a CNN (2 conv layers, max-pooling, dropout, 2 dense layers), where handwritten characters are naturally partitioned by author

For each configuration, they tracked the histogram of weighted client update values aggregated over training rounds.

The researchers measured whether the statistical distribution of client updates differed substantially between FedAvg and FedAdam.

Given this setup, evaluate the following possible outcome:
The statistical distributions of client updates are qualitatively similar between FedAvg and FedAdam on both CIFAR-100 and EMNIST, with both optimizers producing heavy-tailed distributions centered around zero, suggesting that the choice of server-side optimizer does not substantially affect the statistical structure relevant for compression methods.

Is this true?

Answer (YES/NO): YES